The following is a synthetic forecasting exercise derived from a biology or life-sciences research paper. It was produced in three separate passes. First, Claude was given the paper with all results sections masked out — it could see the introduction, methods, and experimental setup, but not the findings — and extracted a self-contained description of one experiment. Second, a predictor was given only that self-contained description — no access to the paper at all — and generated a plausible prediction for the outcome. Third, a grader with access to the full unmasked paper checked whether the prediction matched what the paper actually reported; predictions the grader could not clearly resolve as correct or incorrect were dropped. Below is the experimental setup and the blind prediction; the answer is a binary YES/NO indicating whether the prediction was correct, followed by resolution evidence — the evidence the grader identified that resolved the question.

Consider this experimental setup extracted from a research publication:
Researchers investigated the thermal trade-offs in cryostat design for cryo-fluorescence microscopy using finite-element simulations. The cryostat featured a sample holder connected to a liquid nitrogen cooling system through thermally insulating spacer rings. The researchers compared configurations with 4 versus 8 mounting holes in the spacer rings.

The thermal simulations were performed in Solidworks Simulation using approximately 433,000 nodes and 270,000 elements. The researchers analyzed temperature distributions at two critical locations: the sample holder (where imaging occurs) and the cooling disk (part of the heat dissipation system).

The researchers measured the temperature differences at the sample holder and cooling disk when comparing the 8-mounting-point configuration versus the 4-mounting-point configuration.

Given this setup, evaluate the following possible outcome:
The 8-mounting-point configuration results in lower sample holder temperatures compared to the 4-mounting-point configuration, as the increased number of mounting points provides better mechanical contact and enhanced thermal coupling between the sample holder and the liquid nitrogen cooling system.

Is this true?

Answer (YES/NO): NO